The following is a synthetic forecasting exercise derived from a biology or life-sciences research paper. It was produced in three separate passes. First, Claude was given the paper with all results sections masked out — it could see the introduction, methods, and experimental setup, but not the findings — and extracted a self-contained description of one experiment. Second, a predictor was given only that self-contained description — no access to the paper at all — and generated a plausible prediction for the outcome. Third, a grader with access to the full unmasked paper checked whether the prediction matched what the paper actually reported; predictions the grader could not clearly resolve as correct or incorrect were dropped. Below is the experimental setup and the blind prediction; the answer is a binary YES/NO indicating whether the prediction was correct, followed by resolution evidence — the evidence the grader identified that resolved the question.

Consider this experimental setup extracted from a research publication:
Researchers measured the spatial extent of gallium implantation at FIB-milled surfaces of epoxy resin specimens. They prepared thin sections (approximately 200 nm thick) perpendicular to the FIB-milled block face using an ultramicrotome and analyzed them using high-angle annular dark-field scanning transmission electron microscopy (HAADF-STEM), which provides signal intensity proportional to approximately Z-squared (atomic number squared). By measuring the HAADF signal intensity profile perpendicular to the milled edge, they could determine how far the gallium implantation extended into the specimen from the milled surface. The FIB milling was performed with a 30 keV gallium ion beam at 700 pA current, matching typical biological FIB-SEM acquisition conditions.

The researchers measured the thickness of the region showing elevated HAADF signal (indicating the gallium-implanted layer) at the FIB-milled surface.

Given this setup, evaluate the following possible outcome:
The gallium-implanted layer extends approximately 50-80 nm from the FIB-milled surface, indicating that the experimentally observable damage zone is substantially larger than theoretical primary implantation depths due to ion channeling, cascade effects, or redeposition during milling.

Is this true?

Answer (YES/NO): YES